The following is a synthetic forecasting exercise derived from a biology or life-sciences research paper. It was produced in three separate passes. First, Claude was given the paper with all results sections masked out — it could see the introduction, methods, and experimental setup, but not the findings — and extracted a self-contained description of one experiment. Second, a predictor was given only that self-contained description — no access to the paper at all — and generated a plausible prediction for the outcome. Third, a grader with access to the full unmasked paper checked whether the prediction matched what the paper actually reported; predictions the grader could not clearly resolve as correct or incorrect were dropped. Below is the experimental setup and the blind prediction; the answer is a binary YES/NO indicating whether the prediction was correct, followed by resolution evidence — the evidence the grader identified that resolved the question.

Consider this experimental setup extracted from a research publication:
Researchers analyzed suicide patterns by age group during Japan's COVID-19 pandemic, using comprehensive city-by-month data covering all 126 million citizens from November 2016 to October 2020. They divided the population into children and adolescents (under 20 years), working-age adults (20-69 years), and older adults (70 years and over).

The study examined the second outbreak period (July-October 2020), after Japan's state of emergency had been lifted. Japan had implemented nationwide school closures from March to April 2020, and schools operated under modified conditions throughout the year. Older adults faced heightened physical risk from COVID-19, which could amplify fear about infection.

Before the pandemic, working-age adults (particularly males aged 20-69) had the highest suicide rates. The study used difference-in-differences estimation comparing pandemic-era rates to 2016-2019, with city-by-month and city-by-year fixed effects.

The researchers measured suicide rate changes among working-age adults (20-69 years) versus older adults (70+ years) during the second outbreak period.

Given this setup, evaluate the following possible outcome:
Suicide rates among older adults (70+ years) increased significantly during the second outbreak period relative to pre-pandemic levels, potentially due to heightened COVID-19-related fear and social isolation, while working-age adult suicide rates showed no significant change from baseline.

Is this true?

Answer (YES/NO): NO